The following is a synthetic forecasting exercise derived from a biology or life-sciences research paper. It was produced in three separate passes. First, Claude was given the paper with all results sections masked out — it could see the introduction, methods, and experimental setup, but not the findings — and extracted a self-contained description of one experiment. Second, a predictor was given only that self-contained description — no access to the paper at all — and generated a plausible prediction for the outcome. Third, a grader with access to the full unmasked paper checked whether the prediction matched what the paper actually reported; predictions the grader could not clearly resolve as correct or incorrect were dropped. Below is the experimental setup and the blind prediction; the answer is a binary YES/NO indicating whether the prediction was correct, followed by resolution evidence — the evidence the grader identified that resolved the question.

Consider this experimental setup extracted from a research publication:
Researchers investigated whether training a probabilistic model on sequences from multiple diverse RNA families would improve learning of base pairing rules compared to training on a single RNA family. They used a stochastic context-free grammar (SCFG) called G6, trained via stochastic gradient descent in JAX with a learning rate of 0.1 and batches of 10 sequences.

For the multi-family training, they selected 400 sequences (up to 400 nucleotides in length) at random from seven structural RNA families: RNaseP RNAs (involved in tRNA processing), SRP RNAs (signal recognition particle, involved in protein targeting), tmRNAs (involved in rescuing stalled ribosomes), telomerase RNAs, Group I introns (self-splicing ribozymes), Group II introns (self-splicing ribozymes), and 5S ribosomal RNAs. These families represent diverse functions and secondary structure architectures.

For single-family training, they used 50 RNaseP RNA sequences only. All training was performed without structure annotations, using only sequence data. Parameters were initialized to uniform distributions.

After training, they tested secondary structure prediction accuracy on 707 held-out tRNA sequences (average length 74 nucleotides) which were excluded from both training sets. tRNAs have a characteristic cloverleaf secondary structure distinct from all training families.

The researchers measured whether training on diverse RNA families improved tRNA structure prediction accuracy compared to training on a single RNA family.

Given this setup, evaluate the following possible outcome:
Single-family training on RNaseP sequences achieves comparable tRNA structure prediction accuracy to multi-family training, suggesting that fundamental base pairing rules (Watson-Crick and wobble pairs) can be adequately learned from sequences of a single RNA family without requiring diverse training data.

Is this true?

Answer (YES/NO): YES